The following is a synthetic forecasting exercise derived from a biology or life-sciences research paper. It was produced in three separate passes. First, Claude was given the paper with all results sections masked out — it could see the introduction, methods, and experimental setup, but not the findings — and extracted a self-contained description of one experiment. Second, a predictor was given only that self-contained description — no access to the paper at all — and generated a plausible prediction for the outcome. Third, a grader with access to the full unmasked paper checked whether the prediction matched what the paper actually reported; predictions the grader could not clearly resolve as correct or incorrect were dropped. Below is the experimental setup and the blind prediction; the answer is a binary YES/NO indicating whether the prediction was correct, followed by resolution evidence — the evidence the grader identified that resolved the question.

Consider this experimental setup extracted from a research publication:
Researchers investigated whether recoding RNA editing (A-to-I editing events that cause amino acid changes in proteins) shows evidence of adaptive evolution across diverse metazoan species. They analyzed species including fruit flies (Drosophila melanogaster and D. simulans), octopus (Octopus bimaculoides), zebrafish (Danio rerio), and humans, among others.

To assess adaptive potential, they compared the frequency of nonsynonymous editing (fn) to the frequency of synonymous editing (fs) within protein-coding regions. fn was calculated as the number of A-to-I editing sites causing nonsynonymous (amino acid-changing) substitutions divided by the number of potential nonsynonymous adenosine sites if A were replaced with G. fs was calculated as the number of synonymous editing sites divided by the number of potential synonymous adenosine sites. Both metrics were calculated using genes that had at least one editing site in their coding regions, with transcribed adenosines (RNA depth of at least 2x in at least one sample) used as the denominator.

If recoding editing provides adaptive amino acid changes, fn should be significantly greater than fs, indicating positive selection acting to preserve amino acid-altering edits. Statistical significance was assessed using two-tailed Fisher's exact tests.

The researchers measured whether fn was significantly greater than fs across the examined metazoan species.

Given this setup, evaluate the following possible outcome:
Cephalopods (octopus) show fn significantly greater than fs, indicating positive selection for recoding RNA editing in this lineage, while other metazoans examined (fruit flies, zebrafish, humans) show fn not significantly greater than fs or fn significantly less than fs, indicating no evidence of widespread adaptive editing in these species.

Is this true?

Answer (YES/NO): NO